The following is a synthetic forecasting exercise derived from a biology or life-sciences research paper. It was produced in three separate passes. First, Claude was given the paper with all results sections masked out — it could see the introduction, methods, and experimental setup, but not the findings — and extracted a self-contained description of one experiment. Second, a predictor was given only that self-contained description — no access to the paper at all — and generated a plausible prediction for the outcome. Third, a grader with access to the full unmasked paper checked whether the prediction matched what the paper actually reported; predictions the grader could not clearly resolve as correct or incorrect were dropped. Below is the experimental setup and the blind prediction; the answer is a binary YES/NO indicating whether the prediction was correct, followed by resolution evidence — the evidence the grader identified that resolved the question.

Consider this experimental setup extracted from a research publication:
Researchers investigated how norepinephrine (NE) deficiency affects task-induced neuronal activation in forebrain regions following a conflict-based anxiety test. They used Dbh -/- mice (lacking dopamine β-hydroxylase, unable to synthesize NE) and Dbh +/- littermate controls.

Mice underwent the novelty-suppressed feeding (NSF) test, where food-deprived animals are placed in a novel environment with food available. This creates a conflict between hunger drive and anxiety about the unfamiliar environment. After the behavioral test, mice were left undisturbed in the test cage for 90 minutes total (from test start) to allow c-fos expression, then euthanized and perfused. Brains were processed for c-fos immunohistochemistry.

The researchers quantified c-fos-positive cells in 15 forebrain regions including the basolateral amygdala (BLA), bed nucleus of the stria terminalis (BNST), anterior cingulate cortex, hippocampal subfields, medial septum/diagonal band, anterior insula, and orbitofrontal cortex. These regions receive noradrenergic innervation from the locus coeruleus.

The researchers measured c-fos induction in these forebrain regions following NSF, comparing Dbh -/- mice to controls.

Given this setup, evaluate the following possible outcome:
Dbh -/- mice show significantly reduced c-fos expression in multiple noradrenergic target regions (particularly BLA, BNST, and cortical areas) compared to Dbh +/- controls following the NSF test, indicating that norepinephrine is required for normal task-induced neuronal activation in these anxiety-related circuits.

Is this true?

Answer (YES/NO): YES